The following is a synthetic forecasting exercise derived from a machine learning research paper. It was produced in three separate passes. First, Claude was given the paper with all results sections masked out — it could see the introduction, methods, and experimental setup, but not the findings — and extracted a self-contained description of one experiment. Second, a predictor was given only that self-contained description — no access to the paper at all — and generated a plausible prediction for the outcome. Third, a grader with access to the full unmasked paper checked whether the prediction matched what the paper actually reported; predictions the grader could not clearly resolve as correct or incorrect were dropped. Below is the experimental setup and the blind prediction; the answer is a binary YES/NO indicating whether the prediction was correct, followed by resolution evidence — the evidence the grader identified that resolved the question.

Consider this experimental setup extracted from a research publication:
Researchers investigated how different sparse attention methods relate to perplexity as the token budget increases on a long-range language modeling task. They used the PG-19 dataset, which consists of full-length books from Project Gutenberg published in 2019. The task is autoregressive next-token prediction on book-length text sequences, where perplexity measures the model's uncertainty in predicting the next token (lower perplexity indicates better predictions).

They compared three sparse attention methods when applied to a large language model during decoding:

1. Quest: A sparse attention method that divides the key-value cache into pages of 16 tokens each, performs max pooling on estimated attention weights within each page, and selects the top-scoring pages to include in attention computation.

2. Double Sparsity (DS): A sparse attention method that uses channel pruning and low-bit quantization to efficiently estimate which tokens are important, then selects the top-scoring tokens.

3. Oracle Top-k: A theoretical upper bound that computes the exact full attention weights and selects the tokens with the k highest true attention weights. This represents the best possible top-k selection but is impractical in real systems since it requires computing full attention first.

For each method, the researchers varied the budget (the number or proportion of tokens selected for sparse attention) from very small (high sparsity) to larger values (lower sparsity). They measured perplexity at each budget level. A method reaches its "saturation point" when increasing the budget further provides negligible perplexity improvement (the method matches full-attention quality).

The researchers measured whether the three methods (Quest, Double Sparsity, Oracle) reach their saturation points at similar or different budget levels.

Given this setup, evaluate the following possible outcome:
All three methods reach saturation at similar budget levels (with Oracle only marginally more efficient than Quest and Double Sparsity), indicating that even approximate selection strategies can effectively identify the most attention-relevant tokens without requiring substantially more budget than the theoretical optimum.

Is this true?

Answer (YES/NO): NO